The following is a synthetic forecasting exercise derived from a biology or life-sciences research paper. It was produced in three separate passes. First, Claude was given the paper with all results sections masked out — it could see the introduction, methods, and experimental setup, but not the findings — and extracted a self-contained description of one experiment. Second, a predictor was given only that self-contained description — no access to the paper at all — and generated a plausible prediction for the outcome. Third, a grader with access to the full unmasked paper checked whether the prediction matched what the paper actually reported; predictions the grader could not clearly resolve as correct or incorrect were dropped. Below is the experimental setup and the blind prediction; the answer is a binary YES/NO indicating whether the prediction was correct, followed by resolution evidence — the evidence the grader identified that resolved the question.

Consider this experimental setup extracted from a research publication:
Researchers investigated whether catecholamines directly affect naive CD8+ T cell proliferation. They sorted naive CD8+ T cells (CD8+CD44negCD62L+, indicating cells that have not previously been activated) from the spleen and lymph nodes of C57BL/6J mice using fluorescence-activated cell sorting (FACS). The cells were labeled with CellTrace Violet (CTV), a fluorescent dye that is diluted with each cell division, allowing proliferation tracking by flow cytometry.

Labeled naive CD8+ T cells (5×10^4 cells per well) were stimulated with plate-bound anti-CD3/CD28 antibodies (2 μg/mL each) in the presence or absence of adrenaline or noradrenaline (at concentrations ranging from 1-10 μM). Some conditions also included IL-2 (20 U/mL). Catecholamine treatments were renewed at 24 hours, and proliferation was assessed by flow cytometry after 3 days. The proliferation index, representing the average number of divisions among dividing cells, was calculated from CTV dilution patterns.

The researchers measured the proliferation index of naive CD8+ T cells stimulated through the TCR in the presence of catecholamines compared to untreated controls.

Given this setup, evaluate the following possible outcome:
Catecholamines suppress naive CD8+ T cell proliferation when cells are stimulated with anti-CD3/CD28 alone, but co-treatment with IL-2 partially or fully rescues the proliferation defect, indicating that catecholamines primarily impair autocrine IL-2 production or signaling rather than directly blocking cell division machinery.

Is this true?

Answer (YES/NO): YES